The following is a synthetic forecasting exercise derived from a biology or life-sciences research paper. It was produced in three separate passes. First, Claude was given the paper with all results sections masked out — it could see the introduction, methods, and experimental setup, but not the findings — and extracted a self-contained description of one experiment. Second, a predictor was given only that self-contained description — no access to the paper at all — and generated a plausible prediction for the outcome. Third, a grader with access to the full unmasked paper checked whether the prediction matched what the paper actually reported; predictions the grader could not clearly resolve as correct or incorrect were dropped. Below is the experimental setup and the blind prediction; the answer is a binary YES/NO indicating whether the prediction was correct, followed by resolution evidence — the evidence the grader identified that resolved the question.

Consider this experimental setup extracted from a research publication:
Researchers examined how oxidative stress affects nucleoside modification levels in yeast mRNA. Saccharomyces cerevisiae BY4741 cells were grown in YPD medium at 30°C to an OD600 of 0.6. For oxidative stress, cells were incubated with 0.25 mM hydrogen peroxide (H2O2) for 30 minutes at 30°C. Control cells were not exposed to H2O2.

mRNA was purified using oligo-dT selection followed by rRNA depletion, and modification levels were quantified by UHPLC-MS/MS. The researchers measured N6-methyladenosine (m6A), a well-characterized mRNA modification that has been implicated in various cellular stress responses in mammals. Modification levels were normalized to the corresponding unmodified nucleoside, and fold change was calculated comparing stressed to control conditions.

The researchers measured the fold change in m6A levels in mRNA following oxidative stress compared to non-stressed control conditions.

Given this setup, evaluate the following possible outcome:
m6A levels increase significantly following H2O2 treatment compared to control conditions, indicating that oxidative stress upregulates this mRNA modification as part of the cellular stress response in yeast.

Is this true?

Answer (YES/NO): NO